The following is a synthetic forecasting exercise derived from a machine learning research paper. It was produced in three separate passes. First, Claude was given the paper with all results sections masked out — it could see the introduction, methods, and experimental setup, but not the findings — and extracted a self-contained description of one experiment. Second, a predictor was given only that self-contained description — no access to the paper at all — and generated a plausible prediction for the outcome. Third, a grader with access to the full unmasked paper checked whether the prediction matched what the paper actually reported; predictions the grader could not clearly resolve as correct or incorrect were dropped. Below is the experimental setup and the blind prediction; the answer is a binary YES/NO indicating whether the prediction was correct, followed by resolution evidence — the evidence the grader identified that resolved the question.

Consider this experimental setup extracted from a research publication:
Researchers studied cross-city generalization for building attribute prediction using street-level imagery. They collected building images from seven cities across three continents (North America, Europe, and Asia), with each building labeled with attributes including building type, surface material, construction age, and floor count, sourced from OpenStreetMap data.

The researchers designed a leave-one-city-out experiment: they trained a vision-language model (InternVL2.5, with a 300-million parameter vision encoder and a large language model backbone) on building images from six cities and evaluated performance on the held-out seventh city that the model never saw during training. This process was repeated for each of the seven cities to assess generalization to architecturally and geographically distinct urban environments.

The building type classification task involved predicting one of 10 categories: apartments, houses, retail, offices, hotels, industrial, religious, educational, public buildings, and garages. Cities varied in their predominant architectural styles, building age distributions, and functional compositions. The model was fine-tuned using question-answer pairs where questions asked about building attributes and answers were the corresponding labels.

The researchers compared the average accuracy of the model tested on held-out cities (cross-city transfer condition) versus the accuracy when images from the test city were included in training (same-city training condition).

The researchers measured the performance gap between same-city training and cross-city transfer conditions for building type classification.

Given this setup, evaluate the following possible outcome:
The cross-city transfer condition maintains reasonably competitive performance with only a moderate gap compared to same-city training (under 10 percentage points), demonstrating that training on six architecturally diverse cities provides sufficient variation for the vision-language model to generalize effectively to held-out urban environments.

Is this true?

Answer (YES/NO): YES